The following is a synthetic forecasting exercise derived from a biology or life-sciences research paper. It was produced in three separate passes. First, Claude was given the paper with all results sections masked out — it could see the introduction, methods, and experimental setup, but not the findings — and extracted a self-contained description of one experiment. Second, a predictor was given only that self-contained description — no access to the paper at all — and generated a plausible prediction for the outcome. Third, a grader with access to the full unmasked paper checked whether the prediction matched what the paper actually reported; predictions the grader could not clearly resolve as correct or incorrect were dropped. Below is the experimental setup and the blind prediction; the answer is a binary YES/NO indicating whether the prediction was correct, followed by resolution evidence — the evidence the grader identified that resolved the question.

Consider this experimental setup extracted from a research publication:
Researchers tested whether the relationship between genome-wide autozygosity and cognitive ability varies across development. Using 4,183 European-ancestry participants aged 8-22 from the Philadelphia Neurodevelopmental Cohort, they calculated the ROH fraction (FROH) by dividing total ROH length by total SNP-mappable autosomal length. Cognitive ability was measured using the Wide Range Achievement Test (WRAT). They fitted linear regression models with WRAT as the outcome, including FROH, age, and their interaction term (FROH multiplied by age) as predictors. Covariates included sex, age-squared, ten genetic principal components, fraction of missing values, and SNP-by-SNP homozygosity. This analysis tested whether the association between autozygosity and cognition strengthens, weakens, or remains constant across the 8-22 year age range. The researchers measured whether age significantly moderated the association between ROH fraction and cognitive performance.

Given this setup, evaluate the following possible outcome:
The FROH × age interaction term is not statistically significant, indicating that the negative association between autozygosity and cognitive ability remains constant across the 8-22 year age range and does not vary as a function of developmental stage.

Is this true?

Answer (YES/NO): NO